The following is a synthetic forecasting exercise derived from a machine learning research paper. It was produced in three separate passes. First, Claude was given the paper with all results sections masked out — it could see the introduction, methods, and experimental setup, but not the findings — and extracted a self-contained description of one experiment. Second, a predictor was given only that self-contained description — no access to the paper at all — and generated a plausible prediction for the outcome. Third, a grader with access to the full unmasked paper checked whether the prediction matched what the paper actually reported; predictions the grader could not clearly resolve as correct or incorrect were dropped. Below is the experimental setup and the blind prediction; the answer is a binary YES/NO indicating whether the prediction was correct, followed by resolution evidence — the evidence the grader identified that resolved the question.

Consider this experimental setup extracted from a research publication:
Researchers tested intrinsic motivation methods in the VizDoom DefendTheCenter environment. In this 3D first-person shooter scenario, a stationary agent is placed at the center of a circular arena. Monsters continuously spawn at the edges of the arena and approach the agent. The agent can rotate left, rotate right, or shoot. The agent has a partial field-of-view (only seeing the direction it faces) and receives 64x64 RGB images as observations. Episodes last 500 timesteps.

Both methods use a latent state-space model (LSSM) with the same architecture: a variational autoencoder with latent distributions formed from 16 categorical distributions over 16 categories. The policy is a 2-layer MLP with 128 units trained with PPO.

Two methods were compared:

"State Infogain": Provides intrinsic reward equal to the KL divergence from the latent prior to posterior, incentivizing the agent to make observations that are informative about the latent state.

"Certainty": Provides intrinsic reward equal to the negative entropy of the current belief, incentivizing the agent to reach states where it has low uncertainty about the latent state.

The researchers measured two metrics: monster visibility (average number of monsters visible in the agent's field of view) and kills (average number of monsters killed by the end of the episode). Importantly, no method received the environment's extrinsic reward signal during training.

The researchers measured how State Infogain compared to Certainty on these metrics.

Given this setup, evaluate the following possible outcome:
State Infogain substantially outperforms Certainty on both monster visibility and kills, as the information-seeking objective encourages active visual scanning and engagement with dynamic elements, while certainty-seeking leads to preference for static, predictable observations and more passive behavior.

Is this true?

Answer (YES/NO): NO